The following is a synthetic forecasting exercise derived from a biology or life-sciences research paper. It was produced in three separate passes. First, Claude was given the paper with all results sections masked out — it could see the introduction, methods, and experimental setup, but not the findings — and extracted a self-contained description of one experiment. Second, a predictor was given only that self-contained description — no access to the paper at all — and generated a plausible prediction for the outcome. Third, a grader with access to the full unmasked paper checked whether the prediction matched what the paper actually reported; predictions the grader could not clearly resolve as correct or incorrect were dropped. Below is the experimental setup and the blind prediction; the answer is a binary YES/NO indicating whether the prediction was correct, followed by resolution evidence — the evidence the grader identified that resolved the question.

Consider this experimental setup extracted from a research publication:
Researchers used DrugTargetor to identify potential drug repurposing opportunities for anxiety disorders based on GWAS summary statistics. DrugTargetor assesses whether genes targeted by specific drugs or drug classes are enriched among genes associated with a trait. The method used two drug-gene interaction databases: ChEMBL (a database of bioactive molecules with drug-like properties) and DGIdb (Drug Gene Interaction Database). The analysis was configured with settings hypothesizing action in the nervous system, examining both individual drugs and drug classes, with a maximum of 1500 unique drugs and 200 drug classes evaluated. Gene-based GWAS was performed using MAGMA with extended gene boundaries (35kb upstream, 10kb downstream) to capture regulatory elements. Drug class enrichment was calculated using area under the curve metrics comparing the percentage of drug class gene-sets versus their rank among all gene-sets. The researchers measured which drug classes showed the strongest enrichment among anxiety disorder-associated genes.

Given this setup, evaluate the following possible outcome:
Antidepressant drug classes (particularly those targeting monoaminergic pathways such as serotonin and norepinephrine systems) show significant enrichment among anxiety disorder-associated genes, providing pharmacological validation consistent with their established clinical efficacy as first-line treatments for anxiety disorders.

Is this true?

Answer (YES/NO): YES